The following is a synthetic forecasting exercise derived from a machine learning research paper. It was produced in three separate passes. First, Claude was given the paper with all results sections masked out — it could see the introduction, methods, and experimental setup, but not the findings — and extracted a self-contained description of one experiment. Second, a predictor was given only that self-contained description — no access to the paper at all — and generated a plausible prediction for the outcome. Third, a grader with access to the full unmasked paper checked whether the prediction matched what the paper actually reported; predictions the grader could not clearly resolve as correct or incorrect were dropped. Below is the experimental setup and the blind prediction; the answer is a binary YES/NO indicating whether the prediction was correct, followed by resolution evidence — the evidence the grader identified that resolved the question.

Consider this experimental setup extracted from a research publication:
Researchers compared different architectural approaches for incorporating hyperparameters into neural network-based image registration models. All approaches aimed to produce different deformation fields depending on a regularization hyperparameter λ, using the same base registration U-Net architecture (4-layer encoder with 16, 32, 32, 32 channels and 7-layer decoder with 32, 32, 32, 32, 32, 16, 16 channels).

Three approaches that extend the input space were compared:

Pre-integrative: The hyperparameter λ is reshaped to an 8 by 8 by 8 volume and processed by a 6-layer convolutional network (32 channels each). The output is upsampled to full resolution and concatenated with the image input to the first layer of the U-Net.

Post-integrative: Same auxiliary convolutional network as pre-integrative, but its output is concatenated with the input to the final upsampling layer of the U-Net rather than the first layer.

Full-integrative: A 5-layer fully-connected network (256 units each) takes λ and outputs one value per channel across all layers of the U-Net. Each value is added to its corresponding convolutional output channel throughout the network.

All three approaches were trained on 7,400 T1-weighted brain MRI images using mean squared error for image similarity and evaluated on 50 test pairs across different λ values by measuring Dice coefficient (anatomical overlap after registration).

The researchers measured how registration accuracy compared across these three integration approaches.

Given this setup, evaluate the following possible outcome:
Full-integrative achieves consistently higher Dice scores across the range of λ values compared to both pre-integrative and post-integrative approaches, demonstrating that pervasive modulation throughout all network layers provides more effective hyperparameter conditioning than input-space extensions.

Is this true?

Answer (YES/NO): NO